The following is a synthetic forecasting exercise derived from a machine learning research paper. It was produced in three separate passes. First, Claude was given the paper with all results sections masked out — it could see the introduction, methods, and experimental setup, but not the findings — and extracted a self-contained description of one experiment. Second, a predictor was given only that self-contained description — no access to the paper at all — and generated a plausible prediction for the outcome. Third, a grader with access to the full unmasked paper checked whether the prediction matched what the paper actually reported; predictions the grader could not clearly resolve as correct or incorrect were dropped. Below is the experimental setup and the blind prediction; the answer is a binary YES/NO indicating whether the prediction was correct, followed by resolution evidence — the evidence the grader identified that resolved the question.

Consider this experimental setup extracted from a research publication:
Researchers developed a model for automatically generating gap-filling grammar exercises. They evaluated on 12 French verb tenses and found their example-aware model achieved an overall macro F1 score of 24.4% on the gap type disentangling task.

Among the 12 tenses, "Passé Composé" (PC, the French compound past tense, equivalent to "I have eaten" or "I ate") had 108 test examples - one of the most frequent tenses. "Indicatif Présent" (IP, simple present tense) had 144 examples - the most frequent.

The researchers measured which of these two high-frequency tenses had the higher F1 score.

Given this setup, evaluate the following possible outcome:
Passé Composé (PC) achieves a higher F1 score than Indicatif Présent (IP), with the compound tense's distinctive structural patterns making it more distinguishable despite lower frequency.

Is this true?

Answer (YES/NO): YES